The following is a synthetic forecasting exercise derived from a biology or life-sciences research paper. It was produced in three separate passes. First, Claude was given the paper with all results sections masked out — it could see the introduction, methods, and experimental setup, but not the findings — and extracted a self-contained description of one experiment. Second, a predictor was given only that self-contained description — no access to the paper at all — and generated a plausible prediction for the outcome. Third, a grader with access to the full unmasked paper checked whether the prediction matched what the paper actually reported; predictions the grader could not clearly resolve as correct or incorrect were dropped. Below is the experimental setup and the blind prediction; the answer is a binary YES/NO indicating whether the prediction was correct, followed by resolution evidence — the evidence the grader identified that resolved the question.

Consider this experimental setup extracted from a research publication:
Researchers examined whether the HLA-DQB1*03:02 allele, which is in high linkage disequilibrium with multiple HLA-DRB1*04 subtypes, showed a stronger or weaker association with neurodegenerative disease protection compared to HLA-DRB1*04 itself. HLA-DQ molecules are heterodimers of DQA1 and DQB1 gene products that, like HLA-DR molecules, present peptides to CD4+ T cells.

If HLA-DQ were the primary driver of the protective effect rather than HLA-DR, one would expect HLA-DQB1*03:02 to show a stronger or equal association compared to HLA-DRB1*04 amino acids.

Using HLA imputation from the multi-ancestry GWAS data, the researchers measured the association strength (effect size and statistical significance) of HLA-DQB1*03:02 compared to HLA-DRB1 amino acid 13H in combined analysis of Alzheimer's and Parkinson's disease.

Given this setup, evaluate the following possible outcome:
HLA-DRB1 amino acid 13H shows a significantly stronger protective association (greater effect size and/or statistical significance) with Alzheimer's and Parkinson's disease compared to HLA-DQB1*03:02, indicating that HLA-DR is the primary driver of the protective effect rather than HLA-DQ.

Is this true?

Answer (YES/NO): YES